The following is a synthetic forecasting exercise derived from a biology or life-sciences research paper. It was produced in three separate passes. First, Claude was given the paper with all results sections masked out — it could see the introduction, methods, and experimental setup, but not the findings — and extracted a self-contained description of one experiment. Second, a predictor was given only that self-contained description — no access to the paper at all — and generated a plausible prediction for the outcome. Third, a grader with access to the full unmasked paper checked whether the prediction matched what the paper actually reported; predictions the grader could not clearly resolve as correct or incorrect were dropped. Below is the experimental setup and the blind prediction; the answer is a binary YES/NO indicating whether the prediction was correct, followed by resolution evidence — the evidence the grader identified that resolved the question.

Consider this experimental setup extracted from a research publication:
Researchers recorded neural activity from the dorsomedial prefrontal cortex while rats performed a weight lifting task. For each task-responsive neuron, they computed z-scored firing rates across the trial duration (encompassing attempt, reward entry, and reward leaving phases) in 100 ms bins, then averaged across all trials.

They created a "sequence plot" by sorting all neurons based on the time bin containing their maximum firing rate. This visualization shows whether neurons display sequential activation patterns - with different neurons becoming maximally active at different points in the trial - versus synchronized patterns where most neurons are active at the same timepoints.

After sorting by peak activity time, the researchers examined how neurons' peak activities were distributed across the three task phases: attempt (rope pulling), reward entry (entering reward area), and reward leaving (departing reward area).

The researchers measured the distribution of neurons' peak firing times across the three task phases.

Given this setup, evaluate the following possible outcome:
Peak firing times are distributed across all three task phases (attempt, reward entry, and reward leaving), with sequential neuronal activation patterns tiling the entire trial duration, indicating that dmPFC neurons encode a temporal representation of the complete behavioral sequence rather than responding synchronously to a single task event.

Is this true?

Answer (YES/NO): YES